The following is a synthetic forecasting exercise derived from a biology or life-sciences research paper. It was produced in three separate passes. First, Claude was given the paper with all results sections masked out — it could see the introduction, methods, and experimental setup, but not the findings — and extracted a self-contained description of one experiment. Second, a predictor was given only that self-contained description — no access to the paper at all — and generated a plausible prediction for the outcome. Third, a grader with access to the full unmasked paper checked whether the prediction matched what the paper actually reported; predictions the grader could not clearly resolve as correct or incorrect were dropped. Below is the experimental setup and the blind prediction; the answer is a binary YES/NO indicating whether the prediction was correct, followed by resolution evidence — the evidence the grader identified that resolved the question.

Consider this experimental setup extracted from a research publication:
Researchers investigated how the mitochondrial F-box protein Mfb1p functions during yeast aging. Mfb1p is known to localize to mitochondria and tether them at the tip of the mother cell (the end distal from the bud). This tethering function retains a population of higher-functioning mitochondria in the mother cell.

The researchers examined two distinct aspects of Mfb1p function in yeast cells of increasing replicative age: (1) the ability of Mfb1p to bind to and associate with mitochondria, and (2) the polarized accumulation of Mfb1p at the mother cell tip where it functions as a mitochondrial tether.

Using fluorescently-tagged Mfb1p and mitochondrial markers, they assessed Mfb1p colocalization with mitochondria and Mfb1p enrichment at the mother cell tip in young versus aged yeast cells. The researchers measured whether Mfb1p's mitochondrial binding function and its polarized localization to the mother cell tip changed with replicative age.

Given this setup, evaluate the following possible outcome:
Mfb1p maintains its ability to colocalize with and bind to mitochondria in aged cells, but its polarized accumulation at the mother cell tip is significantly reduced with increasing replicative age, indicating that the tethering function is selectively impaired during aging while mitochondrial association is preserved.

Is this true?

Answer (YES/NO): YES